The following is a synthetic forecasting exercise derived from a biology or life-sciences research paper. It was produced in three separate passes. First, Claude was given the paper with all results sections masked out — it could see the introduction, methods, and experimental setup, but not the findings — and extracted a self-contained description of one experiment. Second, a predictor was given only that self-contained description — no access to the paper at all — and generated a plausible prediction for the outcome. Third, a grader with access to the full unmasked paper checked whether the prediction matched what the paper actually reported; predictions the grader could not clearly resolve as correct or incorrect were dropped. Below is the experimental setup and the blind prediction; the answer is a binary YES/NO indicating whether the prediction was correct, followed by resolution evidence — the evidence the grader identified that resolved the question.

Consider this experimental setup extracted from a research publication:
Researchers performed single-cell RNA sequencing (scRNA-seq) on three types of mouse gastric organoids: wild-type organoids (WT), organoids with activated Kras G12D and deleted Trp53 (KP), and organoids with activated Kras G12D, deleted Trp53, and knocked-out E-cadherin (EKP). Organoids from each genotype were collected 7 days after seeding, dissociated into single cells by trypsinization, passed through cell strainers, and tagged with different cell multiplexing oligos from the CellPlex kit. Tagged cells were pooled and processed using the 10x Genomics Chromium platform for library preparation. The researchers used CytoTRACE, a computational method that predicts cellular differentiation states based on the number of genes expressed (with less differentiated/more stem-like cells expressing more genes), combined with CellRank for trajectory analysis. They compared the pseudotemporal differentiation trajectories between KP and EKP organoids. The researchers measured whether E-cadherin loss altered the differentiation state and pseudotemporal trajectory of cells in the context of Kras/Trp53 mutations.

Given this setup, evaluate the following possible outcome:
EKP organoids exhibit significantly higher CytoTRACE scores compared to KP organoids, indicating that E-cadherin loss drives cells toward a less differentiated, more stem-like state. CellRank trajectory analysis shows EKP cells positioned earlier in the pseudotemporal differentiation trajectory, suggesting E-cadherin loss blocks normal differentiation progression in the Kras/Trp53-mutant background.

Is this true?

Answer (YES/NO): NO